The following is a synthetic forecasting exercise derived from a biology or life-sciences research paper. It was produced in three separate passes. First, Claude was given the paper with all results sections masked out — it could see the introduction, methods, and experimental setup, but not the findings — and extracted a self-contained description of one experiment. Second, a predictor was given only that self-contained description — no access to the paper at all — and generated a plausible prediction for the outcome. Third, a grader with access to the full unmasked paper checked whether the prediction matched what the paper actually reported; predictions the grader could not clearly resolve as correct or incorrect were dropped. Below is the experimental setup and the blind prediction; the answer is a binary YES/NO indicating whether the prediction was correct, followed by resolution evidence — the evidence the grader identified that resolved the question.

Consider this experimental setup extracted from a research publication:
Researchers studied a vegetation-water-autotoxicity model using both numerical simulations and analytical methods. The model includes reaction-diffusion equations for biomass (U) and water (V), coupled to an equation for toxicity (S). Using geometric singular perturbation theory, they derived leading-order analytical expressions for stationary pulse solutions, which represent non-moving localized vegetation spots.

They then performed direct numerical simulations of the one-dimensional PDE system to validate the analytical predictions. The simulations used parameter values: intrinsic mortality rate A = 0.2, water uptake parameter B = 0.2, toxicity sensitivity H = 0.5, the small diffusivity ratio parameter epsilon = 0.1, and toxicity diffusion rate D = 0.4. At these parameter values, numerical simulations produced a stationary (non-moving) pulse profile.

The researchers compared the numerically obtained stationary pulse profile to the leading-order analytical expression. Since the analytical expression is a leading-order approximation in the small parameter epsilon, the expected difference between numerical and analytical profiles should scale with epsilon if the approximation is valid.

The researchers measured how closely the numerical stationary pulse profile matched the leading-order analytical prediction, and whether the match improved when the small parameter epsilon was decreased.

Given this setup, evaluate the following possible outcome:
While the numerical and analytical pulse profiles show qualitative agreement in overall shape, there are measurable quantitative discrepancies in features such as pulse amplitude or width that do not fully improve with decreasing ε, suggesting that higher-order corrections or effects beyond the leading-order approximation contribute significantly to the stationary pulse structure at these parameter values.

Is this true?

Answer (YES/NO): NO